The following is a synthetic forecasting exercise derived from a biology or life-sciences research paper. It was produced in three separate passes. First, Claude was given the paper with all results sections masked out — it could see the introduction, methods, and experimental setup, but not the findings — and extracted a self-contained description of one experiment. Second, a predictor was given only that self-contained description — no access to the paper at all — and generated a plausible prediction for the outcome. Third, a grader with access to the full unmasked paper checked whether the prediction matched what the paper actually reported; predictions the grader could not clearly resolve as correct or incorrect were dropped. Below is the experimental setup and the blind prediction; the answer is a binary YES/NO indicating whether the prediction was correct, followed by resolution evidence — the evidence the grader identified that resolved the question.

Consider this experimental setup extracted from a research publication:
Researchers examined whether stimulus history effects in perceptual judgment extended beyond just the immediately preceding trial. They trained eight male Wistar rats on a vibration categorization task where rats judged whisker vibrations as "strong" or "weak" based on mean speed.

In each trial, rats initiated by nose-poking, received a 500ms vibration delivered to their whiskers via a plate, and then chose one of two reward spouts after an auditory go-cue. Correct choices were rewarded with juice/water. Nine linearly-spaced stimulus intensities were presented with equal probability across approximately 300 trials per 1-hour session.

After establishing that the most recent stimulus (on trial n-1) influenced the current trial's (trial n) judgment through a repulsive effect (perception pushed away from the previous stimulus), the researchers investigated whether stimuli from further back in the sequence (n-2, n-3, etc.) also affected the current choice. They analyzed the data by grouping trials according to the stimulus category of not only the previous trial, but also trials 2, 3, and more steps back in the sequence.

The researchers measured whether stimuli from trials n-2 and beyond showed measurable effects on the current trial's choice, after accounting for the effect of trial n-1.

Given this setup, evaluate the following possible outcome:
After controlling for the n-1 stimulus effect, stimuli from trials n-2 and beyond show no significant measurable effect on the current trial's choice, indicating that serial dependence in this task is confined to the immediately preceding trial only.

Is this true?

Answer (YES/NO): NO